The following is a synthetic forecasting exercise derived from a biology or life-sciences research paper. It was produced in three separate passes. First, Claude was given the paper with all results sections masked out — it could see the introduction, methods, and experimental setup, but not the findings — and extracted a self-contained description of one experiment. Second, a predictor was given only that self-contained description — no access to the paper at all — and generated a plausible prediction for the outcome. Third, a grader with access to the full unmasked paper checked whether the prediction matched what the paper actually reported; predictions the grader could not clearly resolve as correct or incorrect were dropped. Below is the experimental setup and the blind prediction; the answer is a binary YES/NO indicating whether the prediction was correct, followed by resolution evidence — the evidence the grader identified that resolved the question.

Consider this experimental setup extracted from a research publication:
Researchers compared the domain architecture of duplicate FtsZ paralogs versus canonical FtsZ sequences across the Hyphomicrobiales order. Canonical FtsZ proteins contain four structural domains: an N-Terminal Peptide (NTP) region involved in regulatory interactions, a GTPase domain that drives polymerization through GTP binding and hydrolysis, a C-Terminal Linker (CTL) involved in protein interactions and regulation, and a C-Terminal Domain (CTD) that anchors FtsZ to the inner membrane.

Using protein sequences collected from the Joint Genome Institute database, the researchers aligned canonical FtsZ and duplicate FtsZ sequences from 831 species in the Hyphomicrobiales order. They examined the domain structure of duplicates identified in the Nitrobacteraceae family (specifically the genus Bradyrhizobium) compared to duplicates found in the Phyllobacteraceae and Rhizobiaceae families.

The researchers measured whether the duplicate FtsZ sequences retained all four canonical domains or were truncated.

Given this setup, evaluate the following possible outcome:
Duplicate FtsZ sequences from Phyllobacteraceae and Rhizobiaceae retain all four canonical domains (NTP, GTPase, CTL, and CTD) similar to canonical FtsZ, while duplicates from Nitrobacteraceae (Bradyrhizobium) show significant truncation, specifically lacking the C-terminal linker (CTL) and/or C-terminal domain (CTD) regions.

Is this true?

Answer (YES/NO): NO